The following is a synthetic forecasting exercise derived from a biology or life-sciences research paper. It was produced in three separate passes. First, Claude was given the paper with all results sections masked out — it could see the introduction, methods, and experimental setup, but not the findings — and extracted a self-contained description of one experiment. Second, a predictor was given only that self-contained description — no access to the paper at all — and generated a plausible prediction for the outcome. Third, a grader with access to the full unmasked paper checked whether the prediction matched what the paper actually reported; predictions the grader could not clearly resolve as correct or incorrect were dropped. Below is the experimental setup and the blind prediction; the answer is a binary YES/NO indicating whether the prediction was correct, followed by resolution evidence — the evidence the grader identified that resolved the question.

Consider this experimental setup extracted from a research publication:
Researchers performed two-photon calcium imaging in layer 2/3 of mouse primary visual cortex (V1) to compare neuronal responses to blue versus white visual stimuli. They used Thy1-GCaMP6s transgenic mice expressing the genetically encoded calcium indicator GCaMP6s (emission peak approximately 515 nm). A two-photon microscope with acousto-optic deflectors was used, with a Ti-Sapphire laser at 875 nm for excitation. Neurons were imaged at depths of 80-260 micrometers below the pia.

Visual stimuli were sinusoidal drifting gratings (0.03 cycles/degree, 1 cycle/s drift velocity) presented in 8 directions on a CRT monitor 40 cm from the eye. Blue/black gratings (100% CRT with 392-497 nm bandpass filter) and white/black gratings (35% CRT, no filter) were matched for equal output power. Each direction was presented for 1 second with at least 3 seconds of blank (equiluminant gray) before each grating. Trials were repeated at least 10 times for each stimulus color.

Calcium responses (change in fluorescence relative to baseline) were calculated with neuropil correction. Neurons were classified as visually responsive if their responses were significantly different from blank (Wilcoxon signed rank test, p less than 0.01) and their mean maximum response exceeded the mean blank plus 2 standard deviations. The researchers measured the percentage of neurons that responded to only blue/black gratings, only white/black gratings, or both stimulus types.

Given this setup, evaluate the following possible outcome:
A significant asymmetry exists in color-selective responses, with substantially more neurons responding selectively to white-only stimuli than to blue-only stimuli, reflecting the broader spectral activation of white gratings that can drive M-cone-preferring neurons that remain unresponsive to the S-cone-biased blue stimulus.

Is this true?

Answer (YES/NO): NO